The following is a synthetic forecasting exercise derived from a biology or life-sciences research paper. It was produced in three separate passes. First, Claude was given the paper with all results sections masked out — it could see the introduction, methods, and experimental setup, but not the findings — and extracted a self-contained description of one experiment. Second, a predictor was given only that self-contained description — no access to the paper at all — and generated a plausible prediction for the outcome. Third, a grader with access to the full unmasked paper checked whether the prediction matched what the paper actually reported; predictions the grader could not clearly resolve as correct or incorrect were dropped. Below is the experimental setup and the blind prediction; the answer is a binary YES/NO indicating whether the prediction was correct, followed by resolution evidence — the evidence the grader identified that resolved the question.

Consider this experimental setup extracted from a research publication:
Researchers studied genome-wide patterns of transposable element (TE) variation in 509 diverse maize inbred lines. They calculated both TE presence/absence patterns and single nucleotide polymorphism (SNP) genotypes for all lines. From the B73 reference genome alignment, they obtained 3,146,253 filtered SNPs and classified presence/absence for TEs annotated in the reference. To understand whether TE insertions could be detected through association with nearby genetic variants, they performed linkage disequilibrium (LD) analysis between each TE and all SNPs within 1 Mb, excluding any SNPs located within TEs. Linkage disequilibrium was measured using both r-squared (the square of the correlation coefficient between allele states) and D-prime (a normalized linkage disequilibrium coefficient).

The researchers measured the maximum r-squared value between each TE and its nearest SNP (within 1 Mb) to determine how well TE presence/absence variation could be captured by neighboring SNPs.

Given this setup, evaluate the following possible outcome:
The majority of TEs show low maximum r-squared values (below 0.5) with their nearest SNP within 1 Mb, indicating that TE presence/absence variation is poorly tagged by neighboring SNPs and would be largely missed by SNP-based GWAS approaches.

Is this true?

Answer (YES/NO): NO